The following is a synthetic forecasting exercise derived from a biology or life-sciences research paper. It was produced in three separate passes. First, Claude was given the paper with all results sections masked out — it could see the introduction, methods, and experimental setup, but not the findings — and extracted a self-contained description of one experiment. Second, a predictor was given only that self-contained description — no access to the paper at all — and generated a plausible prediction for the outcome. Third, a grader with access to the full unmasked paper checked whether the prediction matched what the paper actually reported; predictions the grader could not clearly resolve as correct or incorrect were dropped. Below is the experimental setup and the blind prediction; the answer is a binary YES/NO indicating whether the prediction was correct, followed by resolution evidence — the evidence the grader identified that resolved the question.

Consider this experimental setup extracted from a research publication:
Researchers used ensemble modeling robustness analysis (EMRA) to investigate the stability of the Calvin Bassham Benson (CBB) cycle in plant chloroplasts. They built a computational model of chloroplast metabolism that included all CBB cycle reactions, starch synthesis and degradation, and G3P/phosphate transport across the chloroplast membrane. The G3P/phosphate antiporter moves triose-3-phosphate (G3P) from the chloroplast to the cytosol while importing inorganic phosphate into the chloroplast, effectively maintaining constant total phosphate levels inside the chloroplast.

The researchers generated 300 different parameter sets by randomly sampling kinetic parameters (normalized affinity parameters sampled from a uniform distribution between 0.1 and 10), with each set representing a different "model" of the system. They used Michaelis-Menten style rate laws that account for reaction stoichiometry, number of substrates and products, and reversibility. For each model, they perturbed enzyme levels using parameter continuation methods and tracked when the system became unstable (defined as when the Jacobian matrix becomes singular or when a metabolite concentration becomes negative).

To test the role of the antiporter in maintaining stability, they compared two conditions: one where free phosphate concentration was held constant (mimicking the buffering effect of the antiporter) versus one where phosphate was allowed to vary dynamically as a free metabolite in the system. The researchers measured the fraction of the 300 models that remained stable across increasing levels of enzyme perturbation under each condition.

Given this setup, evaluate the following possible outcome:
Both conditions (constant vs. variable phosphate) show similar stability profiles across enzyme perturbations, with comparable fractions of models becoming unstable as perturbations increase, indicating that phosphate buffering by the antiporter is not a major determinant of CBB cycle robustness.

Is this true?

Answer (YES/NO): NO